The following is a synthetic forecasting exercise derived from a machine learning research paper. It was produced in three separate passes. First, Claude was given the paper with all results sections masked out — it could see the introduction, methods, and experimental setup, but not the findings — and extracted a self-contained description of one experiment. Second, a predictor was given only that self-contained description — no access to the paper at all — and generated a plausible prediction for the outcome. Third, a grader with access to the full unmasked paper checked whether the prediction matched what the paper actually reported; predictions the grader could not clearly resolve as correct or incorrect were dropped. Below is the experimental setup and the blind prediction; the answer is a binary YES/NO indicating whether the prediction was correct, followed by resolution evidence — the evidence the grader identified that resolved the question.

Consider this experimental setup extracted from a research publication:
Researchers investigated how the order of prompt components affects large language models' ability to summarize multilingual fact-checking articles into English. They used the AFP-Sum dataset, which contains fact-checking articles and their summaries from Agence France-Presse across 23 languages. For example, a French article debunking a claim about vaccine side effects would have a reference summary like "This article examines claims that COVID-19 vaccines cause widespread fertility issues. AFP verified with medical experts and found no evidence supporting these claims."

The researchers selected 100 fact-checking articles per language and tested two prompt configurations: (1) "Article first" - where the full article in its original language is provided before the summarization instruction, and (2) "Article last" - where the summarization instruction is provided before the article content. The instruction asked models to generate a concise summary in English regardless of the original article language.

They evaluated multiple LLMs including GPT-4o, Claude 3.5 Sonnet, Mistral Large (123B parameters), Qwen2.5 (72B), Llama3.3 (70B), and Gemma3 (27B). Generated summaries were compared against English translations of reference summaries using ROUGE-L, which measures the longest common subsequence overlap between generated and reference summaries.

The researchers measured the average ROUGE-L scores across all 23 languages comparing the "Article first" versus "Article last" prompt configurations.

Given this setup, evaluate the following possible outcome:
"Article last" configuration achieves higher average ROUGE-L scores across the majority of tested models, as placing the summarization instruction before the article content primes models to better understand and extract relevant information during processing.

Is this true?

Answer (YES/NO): NO